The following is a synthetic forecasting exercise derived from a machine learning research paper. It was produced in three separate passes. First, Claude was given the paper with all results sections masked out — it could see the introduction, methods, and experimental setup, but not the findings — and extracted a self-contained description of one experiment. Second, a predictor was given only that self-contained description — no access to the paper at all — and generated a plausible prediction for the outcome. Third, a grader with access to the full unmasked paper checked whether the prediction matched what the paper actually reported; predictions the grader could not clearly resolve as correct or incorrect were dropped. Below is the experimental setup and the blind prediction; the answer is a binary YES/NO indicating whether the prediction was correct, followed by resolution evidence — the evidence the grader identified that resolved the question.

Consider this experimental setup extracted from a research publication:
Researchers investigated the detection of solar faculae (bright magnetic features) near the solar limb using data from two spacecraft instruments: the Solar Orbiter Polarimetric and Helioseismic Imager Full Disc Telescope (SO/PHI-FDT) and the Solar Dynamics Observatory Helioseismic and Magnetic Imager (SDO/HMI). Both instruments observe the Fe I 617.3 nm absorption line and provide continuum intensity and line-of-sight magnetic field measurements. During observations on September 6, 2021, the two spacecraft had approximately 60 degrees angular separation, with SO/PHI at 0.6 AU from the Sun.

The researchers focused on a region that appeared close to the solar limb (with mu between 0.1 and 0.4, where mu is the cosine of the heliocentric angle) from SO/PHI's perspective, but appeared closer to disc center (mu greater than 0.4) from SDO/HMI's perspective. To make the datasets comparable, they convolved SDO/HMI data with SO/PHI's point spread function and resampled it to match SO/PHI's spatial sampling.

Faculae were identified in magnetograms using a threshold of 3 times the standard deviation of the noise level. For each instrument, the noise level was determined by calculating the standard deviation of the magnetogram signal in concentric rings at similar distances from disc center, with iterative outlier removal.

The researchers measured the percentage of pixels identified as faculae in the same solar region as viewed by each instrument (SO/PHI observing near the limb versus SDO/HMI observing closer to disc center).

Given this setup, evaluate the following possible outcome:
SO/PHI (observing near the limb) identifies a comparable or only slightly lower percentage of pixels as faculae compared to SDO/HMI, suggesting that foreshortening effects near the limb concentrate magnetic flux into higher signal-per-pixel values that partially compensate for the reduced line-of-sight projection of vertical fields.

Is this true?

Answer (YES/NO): NO